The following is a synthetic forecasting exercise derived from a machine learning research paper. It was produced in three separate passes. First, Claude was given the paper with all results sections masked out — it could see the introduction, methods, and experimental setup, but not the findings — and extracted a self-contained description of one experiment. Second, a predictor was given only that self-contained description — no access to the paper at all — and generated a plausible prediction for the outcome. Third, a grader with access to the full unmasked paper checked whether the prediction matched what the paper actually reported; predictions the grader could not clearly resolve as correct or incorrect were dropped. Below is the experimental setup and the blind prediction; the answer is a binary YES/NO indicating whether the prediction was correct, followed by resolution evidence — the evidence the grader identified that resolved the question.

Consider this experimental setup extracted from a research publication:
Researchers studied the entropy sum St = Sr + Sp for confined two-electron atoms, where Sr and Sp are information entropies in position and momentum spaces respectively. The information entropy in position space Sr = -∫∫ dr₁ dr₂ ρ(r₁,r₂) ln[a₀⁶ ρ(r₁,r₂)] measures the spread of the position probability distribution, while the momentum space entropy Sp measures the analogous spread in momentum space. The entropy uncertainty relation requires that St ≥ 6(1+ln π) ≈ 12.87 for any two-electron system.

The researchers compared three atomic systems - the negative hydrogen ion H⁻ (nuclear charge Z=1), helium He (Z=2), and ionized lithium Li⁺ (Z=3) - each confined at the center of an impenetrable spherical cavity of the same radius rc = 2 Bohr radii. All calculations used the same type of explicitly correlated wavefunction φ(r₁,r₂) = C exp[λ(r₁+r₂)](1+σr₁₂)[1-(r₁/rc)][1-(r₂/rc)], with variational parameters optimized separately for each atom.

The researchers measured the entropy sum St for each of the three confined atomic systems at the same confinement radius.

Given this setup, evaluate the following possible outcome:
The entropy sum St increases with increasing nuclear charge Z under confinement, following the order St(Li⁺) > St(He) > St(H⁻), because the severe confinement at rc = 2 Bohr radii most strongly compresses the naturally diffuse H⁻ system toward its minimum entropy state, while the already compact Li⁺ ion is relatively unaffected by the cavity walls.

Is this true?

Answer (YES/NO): NO